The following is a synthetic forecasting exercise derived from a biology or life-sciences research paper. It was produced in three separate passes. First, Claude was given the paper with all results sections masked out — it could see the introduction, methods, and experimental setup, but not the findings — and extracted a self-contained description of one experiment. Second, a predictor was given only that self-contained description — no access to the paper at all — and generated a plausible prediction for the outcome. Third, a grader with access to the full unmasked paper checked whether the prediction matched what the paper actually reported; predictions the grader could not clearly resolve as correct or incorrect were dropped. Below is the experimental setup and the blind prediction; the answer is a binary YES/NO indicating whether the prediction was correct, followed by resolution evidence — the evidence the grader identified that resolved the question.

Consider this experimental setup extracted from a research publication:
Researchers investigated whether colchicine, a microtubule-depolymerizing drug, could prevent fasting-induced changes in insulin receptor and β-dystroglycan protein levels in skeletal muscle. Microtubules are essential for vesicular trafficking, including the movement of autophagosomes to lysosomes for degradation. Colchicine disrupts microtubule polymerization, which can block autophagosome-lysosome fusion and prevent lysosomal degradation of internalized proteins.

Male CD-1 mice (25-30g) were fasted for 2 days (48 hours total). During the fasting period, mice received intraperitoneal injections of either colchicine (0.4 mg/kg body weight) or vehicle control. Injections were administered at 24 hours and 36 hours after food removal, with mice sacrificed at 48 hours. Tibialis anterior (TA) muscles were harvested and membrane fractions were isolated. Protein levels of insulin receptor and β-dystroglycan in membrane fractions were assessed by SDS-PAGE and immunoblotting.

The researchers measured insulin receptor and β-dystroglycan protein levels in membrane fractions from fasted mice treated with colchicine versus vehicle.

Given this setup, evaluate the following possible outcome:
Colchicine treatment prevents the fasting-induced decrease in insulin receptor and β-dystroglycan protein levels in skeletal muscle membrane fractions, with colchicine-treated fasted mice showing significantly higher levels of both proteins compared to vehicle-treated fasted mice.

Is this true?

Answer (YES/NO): YES